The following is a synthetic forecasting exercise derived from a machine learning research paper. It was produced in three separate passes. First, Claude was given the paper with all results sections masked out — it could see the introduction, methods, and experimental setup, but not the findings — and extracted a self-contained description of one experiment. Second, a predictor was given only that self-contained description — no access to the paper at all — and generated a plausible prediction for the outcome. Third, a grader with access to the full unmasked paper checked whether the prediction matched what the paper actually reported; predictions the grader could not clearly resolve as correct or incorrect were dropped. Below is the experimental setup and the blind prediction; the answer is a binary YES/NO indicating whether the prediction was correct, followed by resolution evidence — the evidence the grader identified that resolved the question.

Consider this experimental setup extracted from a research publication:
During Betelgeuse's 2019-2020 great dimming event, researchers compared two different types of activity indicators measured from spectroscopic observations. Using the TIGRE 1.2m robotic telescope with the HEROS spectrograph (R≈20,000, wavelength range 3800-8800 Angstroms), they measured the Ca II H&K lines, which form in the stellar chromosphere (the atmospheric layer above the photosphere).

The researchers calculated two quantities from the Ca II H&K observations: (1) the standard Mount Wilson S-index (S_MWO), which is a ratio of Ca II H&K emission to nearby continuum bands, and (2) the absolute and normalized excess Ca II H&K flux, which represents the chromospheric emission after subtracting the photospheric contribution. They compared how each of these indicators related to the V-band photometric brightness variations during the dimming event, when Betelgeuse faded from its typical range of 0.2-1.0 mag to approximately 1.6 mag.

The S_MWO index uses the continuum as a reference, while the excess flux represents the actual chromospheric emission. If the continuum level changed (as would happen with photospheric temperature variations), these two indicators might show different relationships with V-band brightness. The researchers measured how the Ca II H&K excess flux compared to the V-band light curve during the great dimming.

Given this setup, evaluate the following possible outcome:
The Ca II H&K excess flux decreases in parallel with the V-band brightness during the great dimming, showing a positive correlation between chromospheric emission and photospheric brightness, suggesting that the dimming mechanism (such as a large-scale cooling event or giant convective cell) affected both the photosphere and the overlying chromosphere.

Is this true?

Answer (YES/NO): NO